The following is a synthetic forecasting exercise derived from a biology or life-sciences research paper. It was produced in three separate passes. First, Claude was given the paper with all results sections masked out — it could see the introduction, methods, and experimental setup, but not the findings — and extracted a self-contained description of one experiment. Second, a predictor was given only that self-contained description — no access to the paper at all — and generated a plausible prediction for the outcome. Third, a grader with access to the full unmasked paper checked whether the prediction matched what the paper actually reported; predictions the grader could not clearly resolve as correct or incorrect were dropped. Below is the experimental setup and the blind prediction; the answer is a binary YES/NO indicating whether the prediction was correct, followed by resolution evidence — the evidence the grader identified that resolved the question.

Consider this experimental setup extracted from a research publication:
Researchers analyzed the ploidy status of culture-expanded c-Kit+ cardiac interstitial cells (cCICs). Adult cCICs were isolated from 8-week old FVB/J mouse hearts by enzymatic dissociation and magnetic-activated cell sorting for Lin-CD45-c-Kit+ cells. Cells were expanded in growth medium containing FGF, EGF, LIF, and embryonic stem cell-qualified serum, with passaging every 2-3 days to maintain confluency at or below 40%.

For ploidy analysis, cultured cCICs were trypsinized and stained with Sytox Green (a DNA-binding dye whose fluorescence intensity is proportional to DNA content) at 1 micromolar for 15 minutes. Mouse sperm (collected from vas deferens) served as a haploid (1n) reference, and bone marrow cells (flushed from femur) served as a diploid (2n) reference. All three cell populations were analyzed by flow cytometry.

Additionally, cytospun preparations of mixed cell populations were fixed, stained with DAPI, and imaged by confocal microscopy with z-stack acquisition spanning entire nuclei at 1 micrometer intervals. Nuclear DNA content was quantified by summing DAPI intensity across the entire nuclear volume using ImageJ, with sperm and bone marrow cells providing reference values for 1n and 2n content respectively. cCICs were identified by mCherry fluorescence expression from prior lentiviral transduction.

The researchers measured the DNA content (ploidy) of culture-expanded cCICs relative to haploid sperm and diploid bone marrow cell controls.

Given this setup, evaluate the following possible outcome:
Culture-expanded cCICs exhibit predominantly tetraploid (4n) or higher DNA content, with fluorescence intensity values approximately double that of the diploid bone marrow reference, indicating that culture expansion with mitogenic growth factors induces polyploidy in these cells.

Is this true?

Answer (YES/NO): YES